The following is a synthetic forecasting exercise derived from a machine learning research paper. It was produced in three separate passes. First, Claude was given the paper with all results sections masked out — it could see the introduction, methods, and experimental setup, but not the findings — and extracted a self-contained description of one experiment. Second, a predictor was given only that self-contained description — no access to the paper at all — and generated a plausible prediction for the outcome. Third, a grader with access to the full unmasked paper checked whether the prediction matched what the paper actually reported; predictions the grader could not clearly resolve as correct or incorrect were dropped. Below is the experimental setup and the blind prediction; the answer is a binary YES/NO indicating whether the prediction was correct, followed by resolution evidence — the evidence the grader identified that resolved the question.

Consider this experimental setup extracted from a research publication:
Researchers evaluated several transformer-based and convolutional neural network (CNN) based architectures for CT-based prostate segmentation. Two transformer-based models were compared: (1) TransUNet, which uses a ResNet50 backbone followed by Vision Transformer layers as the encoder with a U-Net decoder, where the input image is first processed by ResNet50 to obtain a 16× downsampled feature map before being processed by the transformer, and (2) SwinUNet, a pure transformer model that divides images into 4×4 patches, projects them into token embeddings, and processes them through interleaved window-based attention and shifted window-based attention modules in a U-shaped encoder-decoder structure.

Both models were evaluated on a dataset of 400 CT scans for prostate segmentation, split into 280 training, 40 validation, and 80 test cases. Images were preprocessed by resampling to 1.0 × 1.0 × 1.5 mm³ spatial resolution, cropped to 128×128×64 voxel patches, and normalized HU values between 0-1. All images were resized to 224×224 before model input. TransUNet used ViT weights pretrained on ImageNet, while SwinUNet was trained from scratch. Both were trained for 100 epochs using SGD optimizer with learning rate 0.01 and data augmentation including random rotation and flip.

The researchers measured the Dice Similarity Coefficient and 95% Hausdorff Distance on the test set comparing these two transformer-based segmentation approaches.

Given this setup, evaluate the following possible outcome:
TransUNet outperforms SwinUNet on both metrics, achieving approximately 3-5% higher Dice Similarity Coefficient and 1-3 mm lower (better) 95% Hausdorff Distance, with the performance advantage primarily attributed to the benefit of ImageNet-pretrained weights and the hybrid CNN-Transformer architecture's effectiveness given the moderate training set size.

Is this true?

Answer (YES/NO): NO